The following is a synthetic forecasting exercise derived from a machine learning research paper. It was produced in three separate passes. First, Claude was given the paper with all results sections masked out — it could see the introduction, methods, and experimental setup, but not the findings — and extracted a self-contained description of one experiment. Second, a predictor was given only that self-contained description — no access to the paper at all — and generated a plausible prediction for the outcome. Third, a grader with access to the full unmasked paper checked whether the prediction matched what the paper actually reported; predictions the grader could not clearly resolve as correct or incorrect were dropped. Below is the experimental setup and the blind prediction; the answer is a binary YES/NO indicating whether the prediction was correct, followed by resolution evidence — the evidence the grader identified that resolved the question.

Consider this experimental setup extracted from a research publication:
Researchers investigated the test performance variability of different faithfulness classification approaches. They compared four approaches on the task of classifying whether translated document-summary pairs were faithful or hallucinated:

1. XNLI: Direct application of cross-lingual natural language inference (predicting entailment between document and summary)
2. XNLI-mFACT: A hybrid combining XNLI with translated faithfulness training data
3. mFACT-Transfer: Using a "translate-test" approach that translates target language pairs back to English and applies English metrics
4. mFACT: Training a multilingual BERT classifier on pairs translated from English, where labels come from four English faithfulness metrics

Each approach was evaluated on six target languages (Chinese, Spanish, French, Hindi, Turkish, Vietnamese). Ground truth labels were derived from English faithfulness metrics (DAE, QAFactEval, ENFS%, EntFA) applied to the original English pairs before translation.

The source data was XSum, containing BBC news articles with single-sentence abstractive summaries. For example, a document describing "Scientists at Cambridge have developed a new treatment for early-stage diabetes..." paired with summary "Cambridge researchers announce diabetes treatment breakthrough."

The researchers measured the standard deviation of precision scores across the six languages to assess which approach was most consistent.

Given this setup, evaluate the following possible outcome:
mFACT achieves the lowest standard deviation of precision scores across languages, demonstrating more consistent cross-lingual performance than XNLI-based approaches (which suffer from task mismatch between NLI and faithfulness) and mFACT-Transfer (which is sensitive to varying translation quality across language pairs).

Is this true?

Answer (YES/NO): NO